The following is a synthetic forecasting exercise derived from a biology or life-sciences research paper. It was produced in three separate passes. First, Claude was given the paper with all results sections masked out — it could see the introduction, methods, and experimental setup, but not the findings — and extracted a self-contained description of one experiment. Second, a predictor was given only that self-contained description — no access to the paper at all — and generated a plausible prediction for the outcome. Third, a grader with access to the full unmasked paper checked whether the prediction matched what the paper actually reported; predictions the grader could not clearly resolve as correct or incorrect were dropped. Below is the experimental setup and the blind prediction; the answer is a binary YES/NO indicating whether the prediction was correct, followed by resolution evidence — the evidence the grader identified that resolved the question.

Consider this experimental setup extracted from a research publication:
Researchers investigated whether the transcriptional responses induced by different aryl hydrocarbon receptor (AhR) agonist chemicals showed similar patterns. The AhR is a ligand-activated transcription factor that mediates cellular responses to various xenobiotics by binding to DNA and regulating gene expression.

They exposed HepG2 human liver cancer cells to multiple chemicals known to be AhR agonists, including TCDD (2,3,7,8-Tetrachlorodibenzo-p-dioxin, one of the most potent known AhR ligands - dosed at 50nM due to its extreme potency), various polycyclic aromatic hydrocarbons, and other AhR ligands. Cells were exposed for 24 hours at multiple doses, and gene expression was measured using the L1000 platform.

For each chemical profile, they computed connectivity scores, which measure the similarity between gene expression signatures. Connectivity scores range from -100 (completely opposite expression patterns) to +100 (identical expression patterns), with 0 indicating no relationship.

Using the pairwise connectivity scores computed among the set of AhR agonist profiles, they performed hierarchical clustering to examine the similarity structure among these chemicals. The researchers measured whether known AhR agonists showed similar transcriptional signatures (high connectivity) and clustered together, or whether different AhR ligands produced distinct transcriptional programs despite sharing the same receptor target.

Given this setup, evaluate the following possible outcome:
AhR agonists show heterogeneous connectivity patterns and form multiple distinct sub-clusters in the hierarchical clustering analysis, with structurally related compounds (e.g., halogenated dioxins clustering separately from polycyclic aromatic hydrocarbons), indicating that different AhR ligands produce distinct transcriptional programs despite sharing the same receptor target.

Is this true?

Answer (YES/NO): NO